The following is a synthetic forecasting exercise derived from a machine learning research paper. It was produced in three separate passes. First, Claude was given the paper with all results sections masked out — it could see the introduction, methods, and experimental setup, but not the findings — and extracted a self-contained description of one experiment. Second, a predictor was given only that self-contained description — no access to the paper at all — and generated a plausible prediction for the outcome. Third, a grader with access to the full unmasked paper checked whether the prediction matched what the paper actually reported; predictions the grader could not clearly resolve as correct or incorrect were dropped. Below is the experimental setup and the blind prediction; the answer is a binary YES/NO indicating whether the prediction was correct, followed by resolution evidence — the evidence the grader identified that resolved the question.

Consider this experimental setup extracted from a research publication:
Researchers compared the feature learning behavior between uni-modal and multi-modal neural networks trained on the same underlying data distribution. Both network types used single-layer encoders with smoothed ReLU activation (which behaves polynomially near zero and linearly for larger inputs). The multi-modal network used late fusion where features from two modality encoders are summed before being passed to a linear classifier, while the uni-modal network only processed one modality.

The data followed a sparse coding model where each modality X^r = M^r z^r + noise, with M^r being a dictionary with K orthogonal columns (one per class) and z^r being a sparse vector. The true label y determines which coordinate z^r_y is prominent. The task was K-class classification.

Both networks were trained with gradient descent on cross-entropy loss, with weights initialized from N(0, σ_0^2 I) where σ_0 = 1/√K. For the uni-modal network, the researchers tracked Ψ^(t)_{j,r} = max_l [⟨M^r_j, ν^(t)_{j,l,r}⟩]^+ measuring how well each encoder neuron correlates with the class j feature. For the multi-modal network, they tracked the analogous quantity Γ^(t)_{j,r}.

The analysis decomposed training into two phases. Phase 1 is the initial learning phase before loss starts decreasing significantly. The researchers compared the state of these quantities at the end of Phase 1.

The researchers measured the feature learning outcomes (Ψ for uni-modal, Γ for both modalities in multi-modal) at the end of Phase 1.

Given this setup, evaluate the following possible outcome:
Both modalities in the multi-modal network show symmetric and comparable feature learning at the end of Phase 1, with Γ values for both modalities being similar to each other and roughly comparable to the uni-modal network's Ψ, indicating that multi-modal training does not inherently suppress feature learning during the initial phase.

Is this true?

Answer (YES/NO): NO